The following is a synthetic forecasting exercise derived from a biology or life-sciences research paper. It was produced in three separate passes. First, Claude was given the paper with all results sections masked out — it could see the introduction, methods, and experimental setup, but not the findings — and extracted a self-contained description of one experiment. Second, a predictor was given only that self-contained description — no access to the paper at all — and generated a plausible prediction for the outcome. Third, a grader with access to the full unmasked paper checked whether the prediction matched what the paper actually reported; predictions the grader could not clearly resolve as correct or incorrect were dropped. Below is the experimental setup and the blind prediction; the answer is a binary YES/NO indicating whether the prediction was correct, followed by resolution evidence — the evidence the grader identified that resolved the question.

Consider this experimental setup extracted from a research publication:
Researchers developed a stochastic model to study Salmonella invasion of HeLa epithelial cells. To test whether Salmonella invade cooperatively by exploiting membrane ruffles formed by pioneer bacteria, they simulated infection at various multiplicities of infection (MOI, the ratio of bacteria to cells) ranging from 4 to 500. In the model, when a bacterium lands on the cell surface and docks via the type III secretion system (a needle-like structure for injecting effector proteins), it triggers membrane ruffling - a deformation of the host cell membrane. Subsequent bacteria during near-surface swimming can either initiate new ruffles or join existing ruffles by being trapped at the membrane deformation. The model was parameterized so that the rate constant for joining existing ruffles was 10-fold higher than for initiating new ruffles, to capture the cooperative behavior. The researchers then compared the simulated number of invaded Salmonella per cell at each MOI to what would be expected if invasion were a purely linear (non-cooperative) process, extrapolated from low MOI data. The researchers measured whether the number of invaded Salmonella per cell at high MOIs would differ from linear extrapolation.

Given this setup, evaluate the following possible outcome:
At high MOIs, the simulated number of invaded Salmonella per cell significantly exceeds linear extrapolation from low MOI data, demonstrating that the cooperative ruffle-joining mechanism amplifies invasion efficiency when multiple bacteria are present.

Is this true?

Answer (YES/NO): YES